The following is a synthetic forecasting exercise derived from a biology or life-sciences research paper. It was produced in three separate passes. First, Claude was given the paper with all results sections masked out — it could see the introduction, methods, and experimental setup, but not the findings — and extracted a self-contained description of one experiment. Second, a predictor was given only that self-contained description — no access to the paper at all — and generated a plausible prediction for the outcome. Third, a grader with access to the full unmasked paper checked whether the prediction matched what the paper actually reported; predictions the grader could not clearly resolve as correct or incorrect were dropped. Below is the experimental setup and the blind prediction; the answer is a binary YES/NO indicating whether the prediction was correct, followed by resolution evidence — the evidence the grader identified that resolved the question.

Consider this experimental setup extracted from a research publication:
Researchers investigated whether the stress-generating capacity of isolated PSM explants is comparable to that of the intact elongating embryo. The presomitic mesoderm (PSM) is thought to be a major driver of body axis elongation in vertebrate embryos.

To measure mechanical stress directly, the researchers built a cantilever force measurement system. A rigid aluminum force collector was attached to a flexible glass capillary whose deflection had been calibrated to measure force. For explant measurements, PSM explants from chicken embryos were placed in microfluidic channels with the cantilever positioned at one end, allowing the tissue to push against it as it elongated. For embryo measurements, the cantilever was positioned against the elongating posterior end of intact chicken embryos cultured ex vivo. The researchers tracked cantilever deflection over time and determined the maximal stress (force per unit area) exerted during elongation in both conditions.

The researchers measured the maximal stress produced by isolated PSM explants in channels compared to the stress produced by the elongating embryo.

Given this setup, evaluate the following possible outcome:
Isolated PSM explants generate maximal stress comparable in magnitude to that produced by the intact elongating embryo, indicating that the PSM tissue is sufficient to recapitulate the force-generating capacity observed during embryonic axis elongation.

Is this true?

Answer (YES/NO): YES